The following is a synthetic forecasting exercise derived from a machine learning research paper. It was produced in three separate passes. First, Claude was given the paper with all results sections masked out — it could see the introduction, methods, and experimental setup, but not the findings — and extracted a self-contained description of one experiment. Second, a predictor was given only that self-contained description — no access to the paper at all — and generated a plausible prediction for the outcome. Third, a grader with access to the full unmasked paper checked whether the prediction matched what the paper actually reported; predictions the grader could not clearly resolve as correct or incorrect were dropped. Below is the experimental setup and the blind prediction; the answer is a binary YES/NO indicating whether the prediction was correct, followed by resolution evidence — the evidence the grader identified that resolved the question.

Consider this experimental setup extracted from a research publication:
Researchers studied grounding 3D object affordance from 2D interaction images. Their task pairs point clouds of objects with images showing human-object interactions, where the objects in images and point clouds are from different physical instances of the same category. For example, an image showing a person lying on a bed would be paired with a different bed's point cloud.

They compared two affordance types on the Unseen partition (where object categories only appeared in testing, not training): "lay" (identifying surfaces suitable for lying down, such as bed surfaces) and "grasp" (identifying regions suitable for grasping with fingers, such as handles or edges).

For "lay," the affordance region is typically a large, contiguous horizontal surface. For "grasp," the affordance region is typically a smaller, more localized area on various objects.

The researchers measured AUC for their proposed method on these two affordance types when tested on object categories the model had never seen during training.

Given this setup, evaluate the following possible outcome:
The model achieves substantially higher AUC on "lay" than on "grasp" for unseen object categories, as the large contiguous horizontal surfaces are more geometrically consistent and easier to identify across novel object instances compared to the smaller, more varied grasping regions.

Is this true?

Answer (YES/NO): YES